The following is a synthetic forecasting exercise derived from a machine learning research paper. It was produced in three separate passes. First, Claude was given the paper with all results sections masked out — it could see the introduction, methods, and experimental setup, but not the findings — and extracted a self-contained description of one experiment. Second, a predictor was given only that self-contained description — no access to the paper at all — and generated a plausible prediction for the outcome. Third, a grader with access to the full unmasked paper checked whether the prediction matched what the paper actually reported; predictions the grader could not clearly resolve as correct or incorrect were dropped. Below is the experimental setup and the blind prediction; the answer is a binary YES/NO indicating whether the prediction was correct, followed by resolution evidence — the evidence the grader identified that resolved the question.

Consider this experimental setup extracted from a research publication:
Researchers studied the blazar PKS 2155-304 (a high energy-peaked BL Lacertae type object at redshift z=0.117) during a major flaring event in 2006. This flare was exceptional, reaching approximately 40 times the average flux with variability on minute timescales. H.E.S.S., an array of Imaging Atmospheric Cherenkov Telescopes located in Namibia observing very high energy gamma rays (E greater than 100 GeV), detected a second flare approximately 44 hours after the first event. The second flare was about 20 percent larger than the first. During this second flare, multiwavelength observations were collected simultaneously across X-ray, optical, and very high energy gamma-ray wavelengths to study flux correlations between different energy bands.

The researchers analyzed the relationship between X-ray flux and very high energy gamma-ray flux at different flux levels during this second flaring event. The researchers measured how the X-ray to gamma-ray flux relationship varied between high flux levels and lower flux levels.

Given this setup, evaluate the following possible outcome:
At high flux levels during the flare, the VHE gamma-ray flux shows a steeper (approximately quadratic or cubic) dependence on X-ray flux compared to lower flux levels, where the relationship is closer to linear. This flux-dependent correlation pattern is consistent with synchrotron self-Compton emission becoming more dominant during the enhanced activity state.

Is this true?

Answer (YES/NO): YES